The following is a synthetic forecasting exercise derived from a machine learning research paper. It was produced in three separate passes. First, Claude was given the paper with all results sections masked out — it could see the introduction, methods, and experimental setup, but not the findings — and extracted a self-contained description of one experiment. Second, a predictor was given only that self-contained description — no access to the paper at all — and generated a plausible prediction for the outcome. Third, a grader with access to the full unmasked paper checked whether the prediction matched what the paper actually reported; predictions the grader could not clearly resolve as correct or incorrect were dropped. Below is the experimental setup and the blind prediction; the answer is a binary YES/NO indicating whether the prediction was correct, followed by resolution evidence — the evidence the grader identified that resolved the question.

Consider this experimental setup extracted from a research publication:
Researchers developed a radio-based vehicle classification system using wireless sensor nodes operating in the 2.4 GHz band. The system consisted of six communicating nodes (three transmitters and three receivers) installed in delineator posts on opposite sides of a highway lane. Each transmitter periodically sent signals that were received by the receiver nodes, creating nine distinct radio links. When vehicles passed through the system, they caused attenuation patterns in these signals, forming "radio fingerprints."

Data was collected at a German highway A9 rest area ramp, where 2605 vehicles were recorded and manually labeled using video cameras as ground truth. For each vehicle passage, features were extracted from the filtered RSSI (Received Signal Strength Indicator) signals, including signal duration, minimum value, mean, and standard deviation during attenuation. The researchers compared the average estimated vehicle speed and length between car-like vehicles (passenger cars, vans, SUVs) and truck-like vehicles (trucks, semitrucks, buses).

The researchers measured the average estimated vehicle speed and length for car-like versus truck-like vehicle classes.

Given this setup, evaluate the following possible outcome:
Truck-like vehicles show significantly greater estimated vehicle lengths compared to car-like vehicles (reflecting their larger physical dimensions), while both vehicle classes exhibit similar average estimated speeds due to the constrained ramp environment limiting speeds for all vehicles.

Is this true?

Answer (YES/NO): NO